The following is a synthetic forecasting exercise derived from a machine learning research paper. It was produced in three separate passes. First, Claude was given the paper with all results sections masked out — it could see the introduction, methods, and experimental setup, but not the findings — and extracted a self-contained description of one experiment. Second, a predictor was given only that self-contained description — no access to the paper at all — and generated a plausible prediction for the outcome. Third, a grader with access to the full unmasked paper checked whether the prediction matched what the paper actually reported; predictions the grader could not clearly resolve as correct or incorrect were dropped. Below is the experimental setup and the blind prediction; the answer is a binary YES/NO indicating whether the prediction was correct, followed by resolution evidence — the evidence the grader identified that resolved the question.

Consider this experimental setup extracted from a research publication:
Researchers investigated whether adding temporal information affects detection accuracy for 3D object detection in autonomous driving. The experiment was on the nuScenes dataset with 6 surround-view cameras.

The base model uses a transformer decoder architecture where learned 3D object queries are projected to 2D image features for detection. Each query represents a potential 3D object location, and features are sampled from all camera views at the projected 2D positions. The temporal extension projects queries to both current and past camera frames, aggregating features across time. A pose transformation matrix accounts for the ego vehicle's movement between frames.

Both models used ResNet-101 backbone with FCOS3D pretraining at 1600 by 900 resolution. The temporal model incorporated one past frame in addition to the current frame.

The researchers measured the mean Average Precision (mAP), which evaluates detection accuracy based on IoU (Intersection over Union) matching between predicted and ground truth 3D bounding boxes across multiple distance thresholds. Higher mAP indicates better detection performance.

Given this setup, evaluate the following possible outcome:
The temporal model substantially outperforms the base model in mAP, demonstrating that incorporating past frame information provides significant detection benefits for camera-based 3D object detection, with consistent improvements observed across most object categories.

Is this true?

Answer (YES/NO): NO